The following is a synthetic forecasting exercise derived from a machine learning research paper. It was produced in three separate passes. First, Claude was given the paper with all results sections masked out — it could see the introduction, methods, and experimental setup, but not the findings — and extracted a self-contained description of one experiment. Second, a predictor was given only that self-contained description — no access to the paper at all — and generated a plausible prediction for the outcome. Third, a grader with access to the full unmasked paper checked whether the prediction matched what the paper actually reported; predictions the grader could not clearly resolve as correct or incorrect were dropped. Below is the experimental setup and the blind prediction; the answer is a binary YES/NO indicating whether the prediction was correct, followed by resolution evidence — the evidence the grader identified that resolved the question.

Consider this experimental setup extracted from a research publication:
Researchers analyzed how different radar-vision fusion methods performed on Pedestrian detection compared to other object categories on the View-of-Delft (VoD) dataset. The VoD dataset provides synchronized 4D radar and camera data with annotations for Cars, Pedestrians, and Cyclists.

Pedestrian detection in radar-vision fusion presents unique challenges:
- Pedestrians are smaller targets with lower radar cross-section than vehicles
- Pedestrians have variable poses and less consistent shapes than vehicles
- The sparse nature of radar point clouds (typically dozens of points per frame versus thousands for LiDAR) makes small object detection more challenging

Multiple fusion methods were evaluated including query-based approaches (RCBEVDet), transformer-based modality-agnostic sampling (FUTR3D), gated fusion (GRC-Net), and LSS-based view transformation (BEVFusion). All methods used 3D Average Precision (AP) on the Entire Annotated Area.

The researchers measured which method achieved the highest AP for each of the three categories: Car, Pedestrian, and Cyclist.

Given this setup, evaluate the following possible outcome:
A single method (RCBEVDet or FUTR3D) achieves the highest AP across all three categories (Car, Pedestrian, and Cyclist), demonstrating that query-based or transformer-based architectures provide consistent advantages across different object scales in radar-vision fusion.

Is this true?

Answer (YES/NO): NO